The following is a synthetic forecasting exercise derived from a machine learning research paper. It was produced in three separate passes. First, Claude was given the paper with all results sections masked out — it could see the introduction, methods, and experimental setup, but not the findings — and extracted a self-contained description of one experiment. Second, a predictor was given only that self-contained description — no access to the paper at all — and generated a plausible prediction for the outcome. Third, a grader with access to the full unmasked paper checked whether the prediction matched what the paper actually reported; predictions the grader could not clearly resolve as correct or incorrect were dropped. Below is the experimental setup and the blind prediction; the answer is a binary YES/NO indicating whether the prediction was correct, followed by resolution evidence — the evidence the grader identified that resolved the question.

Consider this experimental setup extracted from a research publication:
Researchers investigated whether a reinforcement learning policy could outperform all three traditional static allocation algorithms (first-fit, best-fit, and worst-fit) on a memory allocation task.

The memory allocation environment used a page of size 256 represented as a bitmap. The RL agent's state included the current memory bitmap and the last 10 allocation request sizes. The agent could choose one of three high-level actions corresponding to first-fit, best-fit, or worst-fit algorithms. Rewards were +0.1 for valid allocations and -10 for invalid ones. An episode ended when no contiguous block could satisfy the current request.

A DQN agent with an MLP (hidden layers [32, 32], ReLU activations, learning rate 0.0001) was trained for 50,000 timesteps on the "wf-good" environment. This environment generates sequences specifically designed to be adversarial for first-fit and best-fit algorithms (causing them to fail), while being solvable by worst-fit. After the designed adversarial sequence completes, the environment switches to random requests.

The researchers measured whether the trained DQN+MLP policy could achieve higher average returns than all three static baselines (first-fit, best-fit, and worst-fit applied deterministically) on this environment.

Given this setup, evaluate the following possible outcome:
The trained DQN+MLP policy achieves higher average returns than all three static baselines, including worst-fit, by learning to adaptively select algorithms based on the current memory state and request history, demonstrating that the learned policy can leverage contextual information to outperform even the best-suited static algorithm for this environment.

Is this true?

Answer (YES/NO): YES